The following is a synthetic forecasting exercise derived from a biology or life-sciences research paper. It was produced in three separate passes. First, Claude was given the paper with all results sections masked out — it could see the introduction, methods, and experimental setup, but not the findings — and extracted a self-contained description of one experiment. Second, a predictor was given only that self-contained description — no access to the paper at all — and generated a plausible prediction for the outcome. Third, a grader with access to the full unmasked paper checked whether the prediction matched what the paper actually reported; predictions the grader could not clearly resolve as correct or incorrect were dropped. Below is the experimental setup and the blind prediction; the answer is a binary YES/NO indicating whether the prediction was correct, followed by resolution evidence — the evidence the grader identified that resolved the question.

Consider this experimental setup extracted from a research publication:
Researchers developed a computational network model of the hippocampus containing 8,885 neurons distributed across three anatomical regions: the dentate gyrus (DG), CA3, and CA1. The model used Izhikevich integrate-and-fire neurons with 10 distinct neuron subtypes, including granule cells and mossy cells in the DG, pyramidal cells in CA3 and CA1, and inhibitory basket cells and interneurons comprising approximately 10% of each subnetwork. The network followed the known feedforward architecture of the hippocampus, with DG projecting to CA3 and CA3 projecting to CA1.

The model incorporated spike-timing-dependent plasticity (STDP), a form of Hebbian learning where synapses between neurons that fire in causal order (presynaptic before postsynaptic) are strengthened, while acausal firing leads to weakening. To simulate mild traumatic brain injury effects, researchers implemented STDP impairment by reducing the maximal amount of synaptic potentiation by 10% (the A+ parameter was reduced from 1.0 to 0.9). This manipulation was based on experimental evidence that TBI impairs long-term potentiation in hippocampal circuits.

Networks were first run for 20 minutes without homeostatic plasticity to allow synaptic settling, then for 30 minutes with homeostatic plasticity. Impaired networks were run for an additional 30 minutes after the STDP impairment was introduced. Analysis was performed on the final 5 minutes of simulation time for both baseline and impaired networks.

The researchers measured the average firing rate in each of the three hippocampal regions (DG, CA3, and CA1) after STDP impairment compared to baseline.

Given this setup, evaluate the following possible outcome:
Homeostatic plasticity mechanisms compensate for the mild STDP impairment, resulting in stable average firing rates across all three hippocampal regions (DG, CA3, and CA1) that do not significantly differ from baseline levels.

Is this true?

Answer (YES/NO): NO